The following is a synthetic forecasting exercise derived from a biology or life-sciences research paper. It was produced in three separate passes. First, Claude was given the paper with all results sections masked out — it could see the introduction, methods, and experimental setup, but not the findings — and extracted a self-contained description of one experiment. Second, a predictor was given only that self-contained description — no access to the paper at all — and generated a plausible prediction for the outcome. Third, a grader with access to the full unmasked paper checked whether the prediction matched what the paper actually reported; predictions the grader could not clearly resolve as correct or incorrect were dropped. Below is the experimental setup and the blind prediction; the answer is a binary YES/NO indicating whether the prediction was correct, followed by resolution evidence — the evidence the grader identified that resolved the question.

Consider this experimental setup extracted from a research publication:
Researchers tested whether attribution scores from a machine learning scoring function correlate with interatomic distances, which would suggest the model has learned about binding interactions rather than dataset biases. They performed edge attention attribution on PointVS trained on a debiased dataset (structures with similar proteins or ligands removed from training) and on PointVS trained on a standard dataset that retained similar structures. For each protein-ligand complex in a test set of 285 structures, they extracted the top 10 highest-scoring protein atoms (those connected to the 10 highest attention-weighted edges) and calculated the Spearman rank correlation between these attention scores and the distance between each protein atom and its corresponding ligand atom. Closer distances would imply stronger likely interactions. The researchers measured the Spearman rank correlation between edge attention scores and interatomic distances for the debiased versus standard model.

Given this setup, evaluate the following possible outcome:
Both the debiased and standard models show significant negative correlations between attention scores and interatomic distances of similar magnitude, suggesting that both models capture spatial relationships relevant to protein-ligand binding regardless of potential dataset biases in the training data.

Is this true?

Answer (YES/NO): NO